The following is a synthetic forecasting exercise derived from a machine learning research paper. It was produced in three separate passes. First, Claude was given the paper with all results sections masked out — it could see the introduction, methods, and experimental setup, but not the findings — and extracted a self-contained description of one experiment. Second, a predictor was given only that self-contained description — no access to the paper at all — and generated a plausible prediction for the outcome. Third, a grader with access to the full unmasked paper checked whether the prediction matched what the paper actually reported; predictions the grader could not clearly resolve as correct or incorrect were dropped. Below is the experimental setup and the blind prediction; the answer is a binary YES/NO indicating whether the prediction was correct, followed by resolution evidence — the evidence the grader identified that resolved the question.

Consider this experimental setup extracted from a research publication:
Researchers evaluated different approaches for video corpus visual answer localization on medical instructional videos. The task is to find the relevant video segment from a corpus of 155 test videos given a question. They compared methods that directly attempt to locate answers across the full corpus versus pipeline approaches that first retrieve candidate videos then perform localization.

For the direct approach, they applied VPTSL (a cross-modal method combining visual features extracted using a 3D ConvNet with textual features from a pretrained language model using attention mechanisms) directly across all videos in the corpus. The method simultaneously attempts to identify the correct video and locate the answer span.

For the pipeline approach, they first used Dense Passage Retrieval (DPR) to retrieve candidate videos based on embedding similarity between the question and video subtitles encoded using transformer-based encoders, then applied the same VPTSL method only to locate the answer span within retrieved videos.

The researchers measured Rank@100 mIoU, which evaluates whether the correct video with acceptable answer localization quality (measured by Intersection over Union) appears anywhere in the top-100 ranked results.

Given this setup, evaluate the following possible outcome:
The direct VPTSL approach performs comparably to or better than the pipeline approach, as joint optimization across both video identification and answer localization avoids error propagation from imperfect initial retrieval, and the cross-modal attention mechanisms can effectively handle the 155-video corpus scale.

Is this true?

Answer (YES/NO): NO